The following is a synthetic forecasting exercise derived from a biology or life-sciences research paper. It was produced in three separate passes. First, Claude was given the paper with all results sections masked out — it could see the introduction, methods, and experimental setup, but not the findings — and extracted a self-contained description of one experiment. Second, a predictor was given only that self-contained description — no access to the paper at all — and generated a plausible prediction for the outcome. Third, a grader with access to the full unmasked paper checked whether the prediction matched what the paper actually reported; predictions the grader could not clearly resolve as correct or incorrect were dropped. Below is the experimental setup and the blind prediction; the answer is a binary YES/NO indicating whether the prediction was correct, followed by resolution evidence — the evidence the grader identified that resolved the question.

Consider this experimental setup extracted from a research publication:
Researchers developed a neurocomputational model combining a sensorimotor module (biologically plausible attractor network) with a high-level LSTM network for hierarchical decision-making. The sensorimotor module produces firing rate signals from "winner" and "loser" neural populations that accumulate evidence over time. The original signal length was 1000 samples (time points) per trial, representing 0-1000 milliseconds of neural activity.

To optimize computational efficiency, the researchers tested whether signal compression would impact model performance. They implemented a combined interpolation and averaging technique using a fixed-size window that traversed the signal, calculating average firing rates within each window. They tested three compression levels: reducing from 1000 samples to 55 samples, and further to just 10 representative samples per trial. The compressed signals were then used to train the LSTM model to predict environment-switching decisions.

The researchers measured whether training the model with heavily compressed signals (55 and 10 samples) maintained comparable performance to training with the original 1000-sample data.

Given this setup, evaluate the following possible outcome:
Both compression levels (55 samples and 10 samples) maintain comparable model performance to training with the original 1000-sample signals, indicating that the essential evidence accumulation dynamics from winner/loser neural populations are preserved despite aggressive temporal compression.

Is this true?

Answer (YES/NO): YES